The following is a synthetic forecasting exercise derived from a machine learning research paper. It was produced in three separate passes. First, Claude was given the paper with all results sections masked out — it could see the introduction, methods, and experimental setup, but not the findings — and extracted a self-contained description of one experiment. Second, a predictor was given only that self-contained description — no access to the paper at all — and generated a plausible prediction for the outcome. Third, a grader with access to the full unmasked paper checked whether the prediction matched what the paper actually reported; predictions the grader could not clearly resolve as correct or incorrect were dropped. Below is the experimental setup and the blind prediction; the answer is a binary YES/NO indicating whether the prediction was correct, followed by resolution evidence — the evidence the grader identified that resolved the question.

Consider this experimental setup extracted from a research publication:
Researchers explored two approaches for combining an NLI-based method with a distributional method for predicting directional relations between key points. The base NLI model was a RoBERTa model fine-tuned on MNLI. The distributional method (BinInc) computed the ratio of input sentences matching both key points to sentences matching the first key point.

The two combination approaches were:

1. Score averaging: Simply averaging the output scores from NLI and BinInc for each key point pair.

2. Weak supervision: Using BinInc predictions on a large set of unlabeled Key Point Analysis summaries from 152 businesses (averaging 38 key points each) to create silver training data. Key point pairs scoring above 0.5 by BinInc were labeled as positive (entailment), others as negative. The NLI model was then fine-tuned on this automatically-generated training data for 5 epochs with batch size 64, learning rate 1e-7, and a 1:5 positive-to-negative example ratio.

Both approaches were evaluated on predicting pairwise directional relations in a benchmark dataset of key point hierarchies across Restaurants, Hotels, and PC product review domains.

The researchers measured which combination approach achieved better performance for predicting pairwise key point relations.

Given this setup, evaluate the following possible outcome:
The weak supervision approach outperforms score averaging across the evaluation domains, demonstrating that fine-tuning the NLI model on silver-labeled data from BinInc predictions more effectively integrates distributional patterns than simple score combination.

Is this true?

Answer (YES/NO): YES